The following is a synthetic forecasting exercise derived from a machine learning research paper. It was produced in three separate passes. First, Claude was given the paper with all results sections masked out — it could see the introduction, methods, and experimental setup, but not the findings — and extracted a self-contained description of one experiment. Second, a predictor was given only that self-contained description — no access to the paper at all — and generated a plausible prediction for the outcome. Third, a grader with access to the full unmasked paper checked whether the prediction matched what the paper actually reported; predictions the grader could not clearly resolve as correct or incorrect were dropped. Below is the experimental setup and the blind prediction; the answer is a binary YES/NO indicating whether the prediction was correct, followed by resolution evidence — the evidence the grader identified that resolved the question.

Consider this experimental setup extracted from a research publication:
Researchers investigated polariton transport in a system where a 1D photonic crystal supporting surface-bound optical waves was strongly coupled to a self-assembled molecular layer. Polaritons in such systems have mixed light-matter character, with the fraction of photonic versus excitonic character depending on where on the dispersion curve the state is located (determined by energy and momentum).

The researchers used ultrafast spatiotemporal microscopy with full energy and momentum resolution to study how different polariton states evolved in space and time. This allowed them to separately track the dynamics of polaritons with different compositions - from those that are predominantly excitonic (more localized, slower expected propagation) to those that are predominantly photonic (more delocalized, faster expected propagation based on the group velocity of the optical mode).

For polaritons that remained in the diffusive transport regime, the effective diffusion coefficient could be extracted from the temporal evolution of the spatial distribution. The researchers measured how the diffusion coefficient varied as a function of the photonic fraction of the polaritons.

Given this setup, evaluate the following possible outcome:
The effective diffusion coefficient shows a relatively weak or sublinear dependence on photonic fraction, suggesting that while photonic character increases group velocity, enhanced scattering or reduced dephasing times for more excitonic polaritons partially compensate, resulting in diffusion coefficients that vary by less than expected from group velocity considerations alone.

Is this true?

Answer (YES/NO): NO